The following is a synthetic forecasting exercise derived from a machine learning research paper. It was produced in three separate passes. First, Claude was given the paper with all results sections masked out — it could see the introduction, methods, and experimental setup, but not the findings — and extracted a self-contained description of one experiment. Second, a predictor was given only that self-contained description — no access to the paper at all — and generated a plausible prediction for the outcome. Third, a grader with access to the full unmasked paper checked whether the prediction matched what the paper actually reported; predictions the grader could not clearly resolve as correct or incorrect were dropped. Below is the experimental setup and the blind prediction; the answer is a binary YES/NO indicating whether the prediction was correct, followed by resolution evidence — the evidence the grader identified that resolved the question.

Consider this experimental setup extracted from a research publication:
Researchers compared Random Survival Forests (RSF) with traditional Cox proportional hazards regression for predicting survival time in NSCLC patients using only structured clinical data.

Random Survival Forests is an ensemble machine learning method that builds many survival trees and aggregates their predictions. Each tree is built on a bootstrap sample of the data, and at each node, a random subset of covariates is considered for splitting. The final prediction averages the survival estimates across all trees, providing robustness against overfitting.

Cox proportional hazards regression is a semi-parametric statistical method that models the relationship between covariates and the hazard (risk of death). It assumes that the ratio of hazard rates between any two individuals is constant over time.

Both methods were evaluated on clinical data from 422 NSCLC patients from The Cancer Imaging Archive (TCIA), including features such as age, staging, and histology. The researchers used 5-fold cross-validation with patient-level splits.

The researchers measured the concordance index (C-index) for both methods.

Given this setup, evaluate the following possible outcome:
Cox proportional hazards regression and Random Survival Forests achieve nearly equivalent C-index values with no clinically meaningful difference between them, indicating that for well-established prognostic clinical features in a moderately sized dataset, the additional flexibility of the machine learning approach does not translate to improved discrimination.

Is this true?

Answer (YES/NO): YES